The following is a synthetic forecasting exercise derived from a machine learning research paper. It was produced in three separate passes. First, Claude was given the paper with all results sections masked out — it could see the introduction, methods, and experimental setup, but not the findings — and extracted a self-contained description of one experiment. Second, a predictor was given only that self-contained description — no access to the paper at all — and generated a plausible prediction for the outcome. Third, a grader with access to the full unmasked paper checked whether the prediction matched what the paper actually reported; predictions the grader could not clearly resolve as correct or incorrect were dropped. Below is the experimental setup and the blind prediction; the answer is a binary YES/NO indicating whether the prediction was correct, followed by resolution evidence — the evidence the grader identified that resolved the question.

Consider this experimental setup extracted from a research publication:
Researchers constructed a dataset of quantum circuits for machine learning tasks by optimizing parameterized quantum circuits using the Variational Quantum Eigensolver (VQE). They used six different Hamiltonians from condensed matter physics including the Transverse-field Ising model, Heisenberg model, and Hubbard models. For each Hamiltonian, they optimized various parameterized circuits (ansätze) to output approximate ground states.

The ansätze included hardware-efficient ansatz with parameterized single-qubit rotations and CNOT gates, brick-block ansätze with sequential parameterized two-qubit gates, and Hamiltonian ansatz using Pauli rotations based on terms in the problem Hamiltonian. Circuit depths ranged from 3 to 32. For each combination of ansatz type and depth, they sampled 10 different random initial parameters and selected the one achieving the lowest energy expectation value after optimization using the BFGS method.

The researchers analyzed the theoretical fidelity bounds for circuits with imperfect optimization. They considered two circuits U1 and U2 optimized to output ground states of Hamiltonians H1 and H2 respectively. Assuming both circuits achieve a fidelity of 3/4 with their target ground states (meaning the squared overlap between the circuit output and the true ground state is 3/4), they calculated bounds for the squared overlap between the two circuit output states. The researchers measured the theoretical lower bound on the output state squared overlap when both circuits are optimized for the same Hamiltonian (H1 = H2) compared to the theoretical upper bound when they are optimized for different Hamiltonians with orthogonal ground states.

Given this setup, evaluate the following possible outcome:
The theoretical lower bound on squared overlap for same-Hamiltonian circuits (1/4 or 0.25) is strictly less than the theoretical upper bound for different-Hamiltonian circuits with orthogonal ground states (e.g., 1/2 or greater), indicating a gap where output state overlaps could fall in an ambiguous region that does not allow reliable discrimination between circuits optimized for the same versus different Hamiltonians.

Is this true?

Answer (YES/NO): NO